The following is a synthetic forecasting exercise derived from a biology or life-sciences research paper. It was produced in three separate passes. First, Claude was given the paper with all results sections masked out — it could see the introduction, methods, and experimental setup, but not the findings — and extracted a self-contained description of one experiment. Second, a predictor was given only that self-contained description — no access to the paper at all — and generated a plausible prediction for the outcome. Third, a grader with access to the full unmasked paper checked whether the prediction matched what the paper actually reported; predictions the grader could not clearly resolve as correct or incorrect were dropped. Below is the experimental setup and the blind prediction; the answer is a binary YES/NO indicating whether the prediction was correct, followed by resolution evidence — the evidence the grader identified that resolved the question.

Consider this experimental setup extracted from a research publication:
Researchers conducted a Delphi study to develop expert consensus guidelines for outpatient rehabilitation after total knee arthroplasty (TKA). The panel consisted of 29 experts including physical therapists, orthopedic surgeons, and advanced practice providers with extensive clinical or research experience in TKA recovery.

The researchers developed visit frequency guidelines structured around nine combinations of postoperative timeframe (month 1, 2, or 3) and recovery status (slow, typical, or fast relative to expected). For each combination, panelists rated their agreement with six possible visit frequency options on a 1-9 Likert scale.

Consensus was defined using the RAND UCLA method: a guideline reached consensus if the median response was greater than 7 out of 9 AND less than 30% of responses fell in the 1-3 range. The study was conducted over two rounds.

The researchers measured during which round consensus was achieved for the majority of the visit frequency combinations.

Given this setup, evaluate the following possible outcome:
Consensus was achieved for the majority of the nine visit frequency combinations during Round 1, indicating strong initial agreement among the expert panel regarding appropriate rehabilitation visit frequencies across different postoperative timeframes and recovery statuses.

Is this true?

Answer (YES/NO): YES